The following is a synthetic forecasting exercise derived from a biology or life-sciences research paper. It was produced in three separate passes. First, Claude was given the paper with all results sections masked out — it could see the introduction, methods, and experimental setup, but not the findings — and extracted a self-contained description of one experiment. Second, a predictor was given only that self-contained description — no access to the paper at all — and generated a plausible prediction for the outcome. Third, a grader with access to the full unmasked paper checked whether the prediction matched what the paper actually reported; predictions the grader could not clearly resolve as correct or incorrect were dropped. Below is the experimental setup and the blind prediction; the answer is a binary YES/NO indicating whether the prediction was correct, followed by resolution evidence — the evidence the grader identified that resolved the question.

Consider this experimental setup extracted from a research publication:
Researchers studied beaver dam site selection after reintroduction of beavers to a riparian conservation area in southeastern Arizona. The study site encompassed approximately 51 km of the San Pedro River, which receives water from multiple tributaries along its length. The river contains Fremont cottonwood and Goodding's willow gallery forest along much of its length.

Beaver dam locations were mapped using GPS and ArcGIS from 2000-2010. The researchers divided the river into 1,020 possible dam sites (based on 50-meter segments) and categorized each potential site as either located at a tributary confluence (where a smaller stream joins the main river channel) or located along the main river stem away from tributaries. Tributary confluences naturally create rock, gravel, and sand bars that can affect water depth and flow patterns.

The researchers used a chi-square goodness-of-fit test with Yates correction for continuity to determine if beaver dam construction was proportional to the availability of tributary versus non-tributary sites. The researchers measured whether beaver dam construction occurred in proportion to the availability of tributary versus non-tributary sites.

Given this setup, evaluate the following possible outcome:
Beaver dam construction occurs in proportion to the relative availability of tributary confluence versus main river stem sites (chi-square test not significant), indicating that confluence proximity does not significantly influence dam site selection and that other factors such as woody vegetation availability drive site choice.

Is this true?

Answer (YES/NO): NO